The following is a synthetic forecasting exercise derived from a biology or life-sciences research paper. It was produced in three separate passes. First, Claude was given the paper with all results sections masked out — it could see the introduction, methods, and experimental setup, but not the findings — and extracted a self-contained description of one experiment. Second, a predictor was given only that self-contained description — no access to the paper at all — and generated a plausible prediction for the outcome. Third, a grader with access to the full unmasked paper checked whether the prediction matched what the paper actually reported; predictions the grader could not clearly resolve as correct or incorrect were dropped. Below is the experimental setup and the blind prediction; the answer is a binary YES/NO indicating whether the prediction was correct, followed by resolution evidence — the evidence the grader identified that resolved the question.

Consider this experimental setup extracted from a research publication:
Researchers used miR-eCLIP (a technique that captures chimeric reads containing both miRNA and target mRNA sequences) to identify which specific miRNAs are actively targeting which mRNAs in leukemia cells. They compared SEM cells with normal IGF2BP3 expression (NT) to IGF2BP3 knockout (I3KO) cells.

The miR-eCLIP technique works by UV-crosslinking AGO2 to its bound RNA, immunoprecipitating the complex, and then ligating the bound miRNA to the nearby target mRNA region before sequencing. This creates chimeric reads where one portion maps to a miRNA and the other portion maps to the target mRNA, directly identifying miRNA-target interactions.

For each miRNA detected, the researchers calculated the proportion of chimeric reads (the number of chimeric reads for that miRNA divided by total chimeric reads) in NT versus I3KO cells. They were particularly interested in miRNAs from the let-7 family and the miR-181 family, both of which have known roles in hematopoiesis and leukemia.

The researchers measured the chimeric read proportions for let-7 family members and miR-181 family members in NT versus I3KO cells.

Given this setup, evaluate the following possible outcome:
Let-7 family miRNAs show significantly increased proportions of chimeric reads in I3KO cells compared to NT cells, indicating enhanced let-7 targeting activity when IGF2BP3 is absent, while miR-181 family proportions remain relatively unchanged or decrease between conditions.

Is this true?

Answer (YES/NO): NO